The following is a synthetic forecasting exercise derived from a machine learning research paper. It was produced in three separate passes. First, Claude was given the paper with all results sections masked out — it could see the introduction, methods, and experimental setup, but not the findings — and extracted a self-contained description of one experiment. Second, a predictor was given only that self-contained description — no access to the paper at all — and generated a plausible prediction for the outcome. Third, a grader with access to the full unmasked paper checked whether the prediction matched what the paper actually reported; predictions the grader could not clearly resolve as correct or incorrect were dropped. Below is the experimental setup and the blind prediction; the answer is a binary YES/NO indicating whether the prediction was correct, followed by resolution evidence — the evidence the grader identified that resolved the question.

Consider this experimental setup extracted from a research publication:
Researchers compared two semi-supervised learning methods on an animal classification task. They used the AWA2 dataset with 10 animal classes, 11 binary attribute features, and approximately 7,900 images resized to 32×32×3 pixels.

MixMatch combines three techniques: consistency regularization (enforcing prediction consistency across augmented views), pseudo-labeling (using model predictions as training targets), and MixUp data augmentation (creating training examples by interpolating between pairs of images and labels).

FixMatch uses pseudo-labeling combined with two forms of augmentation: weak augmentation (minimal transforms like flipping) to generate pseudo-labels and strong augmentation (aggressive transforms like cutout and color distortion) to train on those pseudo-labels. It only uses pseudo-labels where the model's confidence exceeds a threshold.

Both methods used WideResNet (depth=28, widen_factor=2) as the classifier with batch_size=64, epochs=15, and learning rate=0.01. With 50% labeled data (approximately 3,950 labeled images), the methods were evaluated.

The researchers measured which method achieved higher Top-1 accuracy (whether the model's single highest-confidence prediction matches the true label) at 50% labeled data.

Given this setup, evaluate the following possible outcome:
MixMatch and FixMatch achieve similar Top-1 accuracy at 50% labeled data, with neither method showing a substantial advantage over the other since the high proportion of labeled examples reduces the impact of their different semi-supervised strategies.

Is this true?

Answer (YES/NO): NO